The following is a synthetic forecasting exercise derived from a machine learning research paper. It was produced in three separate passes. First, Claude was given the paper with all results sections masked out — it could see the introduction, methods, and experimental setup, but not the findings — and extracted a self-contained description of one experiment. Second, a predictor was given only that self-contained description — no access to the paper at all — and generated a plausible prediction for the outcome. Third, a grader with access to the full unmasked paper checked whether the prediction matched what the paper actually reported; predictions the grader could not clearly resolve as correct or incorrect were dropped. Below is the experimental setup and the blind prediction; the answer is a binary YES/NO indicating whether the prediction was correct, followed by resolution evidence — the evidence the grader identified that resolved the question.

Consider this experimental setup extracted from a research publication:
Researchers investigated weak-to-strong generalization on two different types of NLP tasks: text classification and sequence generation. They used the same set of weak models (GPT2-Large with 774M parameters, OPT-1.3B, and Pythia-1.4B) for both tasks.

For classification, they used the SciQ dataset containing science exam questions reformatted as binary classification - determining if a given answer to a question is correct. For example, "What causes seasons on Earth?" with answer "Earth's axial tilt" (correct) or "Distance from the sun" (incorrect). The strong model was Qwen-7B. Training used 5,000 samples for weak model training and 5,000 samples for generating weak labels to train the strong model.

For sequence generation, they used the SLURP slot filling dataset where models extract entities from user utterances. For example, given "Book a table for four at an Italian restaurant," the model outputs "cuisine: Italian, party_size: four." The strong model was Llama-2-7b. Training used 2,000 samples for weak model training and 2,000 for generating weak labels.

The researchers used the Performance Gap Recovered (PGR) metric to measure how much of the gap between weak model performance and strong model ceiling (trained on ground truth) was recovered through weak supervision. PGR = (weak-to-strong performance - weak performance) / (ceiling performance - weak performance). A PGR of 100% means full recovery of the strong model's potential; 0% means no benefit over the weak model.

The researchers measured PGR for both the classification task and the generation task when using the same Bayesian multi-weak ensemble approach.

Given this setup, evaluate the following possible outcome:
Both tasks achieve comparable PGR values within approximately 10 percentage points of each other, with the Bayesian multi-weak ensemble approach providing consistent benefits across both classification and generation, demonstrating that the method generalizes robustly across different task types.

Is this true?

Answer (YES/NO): NO